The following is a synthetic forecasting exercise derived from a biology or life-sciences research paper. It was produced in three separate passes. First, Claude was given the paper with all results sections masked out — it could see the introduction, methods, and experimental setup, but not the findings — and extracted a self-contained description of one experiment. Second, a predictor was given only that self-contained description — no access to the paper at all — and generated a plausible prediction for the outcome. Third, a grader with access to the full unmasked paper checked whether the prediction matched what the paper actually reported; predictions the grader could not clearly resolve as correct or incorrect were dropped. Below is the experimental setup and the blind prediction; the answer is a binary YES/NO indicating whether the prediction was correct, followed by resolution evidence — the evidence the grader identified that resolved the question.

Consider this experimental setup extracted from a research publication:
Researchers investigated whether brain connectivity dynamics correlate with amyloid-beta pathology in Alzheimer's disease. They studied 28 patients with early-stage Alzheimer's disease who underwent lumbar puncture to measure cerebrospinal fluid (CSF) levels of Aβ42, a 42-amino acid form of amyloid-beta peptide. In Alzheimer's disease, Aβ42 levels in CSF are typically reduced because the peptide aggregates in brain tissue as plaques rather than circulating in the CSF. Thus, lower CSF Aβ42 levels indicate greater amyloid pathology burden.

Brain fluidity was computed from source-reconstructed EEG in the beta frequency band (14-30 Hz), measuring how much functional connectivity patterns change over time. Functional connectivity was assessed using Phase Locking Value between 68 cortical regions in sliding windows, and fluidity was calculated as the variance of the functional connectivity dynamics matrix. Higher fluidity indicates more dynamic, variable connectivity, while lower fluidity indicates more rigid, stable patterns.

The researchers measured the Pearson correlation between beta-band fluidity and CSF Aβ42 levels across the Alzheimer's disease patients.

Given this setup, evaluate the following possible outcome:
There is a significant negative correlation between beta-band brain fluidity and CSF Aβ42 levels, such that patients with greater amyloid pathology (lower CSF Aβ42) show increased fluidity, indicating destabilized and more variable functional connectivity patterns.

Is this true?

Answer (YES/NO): NO